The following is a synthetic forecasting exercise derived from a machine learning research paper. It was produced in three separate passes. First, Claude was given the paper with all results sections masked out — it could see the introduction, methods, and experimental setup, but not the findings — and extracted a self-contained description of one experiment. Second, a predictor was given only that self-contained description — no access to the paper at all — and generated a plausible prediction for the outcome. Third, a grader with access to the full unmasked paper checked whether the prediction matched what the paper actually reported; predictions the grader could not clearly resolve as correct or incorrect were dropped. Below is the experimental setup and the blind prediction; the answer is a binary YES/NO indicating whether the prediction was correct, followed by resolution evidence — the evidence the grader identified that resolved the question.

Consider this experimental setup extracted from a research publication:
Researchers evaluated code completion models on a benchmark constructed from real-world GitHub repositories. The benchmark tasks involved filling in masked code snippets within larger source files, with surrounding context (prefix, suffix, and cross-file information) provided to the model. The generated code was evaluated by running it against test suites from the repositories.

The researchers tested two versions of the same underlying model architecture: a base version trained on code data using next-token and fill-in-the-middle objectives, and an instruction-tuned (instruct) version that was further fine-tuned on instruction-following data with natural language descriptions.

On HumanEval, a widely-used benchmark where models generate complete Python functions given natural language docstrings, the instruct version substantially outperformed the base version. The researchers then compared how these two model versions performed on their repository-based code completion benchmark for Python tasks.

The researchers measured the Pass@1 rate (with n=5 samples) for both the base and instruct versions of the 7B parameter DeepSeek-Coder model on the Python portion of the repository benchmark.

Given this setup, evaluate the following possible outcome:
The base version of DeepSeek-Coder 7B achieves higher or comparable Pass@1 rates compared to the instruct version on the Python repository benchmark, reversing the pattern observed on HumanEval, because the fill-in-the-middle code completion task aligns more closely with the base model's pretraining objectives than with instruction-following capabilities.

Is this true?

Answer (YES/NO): YES